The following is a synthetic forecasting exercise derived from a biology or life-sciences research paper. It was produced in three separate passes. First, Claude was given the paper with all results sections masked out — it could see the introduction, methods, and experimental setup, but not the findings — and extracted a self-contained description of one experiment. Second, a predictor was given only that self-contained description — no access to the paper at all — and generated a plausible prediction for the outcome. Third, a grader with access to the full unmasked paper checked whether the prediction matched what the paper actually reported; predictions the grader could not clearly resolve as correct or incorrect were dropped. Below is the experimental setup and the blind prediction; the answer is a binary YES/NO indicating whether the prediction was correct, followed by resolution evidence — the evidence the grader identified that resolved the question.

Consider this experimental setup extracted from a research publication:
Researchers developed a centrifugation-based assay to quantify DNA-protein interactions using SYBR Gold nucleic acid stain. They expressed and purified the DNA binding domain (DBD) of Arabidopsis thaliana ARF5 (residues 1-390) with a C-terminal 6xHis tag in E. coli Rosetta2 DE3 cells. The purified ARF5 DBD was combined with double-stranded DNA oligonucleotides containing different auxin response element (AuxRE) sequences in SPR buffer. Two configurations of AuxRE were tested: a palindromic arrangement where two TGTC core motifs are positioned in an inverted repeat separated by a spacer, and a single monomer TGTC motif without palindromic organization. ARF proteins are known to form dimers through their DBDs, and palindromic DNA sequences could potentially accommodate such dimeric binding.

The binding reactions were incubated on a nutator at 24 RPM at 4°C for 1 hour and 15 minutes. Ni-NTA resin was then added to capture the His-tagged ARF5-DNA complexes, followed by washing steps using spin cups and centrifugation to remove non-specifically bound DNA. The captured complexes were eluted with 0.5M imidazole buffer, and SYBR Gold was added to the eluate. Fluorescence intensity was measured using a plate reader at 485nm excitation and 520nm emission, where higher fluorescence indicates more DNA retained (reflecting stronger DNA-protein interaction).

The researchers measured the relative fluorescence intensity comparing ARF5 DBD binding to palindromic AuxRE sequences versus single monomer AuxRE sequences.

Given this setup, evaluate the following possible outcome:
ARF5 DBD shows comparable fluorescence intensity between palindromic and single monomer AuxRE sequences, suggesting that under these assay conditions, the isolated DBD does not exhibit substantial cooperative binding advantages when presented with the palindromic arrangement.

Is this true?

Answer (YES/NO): NO